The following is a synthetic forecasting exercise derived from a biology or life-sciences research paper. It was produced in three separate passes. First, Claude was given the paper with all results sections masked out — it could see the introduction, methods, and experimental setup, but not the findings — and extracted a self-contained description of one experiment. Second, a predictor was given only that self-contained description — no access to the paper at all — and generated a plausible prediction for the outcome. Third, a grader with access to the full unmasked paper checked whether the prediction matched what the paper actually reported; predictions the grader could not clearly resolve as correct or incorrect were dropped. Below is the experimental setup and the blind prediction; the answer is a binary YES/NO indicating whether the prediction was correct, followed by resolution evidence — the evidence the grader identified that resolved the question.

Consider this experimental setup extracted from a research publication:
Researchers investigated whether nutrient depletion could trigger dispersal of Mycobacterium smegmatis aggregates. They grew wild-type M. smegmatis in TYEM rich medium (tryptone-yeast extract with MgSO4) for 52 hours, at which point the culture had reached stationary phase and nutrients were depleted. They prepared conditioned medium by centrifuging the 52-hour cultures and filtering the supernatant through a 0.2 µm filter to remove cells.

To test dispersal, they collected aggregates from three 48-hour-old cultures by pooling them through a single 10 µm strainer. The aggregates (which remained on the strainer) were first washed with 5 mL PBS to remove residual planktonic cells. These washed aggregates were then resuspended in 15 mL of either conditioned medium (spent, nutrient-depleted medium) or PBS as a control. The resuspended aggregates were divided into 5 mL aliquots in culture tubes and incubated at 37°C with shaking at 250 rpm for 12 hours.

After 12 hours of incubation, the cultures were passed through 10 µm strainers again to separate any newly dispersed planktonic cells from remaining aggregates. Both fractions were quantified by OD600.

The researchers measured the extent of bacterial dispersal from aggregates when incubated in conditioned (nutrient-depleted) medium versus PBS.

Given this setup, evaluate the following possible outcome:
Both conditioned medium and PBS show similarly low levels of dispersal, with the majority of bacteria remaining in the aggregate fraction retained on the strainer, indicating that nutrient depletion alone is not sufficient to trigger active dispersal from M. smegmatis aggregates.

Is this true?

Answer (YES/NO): NO